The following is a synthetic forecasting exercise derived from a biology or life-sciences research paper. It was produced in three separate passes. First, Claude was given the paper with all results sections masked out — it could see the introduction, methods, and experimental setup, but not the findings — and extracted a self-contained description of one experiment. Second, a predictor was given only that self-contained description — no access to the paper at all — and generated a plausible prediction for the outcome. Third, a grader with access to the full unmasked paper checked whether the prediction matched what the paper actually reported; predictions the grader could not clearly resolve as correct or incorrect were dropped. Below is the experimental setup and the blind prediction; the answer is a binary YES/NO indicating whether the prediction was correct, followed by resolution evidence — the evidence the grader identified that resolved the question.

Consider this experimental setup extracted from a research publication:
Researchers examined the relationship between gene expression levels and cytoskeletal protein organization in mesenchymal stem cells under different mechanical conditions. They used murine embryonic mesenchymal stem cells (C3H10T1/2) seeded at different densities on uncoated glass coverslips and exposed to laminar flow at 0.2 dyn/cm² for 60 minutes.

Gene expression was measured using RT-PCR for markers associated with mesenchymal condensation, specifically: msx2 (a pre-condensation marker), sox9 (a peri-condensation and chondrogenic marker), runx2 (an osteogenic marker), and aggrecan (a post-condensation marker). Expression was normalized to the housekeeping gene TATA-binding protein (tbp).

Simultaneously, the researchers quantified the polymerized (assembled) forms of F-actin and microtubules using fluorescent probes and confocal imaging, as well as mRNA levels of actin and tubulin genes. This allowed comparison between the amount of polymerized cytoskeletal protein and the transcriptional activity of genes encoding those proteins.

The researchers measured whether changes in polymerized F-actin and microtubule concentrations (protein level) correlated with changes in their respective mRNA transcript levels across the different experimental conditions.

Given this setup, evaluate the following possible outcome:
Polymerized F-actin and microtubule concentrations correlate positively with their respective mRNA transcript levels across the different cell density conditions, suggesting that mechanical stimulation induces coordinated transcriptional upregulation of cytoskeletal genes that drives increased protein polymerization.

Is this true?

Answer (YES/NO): NO